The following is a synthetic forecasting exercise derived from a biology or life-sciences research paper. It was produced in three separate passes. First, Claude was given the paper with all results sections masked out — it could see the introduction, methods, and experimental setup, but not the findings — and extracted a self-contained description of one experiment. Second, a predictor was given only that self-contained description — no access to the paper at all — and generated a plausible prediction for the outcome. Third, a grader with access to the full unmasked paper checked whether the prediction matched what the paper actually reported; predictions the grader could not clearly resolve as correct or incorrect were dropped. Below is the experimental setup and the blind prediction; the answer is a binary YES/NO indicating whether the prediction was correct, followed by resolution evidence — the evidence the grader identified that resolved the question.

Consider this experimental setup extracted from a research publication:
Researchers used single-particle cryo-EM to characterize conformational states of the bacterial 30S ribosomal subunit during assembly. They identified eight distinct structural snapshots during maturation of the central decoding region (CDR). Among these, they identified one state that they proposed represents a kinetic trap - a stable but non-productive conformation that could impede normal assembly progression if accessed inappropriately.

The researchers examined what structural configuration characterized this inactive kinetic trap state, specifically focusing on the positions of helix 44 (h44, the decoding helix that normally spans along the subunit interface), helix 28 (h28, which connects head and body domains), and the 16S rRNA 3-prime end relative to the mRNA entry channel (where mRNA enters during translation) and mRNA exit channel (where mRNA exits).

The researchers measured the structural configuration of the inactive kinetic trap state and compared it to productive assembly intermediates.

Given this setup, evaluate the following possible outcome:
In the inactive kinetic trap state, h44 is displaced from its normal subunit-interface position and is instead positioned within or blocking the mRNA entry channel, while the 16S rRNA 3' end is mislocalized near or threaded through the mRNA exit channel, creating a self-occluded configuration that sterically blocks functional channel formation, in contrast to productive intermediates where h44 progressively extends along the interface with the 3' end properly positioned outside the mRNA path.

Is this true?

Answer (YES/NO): NO